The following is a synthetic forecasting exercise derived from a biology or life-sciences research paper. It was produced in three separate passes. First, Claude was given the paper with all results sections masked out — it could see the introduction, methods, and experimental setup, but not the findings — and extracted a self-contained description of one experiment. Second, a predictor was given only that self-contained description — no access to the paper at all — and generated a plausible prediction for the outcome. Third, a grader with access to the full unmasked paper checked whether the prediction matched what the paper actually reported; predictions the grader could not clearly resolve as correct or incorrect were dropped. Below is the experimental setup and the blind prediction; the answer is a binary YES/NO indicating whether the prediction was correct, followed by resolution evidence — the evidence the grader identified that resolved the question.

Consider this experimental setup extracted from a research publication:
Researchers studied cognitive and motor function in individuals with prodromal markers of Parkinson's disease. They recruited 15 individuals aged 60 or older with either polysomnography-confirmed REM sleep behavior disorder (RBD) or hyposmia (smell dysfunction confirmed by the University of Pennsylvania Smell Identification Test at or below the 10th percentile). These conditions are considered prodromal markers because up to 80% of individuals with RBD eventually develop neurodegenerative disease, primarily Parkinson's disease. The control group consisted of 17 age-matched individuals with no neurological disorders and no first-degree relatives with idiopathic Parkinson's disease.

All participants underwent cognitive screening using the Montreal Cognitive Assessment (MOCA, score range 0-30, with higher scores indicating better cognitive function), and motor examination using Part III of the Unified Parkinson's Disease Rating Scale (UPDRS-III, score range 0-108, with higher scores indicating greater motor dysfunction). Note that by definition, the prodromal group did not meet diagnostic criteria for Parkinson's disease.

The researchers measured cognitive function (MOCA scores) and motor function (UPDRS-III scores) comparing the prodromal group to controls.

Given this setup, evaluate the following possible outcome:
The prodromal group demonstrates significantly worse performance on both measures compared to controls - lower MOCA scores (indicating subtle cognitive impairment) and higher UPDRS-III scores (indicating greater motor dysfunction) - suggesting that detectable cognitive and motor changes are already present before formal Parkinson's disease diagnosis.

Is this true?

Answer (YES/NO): NO